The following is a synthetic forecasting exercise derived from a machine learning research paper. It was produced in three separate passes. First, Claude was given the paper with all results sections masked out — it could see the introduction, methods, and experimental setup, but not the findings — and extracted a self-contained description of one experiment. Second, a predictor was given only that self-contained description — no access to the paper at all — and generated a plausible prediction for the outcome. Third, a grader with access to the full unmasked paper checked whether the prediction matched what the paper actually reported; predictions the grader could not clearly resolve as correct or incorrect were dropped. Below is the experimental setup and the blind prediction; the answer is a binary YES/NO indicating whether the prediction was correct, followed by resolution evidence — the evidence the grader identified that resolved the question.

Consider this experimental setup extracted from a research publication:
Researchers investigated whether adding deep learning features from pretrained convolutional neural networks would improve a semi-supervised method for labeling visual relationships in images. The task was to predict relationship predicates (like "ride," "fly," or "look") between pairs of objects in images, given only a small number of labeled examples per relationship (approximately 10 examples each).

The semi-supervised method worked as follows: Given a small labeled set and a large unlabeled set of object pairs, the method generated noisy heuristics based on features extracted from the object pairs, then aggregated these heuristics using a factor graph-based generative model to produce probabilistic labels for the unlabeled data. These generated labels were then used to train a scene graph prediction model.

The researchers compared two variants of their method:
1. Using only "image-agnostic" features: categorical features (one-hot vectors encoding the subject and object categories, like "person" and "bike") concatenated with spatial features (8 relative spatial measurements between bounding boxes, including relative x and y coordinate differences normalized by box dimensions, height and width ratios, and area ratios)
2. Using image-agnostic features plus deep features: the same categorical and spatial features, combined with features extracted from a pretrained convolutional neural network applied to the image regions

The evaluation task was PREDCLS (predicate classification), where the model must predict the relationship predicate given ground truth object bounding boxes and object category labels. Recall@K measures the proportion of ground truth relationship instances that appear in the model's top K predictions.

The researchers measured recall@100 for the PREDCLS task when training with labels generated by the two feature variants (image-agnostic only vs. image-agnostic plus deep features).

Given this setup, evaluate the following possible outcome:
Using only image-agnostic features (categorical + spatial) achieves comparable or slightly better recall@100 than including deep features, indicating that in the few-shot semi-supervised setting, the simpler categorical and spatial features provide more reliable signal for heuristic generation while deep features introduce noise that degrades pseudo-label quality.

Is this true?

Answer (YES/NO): NO